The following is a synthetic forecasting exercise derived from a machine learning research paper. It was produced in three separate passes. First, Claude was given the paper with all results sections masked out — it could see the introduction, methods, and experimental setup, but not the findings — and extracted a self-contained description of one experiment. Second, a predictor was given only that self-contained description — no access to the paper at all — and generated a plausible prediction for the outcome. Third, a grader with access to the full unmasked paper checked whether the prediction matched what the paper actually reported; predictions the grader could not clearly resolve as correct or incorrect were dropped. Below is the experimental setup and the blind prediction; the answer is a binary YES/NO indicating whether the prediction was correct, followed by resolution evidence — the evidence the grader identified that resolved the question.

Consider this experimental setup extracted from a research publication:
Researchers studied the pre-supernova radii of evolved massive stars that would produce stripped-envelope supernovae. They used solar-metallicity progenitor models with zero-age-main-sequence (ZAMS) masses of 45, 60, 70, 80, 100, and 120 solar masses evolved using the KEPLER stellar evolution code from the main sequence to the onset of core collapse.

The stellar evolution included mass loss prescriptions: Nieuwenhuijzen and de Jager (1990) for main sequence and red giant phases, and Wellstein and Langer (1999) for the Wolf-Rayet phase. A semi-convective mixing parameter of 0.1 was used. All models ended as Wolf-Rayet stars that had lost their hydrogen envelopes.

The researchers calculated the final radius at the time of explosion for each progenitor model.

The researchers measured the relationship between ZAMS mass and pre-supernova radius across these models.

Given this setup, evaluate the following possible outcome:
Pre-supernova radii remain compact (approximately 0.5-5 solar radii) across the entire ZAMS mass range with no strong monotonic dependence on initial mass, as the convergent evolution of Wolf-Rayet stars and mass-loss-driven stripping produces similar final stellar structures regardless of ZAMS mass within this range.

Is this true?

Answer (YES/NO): YES